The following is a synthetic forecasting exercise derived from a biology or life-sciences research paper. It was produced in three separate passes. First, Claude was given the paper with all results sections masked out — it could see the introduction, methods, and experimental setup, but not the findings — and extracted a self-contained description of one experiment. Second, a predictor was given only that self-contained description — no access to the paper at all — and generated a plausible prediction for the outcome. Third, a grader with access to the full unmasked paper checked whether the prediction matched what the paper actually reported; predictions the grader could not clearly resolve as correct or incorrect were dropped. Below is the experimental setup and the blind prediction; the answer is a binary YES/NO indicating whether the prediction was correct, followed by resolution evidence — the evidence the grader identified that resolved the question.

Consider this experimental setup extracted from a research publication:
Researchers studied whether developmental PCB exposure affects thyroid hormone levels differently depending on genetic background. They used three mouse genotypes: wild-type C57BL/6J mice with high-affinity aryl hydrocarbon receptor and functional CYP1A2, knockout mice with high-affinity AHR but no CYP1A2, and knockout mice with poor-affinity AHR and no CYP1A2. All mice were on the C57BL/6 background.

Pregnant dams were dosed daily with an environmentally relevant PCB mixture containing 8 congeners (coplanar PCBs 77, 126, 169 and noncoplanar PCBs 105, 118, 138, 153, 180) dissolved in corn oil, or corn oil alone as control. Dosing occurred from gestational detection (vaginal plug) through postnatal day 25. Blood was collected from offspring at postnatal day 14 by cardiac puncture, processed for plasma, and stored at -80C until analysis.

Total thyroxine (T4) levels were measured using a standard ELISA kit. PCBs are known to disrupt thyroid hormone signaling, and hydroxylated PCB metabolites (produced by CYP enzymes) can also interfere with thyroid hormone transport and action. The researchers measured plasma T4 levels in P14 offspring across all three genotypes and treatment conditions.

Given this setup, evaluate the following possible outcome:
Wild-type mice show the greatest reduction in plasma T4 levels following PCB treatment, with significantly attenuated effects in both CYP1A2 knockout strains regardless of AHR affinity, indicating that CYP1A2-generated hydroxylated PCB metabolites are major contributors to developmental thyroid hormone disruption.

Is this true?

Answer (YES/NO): NO